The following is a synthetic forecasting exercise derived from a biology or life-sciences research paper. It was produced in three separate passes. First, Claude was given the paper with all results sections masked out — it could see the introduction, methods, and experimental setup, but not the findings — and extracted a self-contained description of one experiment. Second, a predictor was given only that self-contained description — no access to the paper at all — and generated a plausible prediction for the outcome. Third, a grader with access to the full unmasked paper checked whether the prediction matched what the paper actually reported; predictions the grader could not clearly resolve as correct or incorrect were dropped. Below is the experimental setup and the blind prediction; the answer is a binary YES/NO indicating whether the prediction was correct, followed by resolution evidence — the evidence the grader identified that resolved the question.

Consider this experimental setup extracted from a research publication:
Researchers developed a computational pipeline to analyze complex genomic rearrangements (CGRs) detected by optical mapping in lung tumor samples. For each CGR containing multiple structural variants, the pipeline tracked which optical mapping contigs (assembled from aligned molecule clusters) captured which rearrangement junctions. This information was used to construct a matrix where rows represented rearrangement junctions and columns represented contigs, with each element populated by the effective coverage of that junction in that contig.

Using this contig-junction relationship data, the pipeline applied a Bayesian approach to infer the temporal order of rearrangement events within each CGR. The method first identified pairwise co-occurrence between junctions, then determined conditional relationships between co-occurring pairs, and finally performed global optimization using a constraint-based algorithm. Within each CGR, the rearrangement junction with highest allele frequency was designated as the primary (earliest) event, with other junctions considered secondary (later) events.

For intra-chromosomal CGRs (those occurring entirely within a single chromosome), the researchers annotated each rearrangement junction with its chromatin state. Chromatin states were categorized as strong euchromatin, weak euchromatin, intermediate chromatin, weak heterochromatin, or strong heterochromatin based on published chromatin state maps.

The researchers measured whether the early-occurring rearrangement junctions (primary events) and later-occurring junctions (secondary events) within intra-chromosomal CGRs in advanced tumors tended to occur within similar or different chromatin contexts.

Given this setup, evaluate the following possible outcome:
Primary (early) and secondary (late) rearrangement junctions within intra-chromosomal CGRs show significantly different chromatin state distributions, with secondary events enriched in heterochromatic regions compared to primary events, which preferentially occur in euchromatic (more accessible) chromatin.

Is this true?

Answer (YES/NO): NO